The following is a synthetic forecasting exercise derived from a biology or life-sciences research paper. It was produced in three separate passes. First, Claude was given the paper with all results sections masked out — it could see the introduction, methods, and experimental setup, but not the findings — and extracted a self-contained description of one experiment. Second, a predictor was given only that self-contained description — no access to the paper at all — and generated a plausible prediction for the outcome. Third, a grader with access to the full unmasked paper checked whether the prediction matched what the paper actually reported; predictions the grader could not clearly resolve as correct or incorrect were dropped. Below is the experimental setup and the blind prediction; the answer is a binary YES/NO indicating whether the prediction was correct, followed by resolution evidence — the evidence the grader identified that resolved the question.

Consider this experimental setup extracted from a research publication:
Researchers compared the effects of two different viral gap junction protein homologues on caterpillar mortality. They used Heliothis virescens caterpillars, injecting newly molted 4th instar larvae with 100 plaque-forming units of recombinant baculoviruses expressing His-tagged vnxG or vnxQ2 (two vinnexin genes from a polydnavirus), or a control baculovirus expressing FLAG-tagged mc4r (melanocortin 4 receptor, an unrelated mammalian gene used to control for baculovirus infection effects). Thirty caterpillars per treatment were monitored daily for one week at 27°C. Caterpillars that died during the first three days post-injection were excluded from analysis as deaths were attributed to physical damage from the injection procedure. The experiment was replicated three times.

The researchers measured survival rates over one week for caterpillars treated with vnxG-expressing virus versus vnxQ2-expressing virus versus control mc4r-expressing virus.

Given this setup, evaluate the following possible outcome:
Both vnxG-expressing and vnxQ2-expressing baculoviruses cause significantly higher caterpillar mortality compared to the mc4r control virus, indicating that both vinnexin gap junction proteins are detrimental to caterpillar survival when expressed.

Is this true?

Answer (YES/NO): YES